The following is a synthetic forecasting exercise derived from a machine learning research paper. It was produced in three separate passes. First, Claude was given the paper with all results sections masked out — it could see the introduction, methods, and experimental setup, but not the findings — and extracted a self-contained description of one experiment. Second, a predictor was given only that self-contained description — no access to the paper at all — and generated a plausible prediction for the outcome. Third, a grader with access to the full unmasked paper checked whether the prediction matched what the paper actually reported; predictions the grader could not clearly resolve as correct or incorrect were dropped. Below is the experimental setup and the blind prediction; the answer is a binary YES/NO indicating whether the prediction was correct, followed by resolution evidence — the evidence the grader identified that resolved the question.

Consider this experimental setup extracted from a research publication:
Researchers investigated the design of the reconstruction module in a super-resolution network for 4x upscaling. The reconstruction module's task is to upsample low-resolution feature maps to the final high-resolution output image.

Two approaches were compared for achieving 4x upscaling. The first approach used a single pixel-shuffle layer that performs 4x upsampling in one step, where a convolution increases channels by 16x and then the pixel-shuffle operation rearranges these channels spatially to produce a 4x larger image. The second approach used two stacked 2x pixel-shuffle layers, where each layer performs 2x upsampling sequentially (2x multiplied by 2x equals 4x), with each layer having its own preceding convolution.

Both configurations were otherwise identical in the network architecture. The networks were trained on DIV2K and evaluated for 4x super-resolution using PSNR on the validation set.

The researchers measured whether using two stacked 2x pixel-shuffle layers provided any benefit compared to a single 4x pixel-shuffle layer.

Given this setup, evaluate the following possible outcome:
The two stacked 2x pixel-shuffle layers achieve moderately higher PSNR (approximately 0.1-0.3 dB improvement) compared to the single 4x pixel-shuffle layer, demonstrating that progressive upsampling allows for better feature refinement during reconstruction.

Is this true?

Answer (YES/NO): NO